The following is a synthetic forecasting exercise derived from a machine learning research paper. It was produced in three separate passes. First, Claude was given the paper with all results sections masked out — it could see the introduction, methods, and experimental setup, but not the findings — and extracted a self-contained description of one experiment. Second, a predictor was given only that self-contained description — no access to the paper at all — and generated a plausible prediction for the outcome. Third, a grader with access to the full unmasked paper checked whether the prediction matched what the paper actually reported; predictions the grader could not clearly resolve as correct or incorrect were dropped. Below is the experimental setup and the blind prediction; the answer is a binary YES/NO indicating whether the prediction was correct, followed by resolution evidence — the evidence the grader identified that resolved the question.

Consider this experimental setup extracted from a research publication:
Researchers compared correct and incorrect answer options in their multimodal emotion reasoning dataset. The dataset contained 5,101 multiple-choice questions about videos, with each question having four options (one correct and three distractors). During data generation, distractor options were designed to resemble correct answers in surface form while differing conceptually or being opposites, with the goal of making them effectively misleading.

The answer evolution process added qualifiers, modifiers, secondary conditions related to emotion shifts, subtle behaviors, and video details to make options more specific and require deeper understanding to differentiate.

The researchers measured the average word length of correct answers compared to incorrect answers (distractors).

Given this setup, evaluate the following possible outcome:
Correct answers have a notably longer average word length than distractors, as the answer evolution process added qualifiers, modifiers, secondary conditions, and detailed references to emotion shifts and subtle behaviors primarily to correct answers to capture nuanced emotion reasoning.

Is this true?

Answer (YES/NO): NO